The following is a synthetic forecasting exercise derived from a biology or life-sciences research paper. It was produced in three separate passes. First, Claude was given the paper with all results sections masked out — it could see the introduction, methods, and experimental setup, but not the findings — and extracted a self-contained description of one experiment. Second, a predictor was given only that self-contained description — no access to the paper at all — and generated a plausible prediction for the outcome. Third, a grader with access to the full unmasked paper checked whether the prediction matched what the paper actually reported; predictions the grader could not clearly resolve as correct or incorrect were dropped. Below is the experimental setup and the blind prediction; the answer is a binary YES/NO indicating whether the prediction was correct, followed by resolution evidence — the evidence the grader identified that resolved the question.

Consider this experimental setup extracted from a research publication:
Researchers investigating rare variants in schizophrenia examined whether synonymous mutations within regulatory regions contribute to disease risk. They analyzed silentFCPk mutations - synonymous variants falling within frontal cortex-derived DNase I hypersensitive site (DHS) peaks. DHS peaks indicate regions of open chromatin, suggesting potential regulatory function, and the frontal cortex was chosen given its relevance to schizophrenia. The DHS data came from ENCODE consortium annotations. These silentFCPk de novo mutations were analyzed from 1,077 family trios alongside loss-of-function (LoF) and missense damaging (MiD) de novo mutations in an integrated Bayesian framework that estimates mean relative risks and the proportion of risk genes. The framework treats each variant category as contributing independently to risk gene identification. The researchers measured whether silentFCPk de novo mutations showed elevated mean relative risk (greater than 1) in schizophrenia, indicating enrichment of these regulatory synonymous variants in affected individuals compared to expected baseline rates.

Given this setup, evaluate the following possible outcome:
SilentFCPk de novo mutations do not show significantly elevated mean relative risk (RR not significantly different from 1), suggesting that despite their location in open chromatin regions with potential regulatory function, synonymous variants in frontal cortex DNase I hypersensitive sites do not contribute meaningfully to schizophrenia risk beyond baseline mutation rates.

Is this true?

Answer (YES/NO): NO